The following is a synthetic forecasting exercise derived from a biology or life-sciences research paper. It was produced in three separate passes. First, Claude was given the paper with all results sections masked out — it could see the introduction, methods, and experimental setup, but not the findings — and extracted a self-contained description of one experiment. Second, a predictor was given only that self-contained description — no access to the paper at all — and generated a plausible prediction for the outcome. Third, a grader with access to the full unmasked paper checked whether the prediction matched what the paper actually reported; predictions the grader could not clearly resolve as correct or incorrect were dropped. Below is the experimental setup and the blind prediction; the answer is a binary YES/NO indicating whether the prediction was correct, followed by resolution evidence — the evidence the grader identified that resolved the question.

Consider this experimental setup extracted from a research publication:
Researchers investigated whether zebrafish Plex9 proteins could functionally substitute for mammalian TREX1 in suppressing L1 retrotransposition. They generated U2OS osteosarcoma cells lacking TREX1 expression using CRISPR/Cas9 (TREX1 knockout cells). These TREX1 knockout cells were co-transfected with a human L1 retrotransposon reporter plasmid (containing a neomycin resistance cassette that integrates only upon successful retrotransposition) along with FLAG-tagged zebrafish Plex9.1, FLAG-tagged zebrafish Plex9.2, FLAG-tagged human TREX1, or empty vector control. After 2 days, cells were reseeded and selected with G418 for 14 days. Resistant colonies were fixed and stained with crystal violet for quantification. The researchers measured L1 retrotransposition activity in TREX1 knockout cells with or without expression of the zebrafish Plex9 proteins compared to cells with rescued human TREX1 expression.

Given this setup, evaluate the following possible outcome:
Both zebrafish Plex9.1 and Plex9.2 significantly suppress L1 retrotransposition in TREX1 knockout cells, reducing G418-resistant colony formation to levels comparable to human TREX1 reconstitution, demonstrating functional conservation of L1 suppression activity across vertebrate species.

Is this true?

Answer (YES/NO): YES